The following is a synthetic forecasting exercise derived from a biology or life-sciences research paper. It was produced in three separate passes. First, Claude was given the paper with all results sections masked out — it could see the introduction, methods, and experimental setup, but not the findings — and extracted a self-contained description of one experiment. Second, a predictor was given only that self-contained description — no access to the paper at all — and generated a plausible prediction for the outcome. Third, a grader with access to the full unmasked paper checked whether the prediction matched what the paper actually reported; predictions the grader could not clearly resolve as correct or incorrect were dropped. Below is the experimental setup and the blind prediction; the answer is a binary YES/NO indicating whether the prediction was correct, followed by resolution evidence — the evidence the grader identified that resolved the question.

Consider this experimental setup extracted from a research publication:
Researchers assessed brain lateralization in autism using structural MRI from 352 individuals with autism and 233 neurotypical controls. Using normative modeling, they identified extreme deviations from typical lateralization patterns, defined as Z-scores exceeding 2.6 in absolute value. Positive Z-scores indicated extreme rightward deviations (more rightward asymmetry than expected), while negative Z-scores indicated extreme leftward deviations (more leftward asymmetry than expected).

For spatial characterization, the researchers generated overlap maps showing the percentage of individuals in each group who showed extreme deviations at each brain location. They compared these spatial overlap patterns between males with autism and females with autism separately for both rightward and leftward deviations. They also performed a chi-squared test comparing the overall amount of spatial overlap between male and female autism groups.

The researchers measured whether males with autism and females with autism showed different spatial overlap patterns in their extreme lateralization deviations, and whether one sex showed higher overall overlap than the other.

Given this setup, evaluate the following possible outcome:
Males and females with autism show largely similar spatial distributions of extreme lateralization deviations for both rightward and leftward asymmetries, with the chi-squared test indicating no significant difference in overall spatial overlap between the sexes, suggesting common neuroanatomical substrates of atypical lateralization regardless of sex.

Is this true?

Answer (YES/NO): NO